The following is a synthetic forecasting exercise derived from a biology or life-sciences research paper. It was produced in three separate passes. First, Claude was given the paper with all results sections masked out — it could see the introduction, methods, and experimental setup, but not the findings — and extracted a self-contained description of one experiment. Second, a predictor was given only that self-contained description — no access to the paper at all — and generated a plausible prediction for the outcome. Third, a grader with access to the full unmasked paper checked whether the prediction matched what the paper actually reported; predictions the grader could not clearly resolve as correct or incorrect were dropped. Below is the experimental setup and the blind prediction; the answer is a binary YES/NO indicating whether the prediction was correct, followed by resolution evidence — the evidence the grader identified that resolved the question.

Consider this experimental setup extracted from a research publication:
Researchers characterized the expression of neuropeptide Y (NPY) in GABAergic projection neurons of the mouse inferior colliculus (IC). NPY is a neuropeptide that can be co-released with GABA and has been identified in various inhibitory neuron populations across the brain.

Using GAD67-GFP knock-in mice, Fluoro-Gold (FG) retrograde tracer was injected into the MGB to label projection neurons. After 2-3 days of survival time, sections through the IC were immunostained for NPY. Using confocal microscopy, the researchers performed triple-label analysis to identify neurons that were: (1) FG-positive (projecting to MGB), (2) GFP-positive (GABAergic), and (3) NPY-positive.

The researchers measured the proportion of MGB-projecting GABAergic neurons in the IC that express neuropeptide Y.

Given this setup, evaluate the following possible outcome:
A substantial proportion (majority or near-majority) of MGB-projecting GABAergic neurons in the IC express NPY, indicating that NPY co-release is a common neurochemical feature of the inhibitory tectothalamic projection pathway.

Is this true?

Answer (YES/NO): YES